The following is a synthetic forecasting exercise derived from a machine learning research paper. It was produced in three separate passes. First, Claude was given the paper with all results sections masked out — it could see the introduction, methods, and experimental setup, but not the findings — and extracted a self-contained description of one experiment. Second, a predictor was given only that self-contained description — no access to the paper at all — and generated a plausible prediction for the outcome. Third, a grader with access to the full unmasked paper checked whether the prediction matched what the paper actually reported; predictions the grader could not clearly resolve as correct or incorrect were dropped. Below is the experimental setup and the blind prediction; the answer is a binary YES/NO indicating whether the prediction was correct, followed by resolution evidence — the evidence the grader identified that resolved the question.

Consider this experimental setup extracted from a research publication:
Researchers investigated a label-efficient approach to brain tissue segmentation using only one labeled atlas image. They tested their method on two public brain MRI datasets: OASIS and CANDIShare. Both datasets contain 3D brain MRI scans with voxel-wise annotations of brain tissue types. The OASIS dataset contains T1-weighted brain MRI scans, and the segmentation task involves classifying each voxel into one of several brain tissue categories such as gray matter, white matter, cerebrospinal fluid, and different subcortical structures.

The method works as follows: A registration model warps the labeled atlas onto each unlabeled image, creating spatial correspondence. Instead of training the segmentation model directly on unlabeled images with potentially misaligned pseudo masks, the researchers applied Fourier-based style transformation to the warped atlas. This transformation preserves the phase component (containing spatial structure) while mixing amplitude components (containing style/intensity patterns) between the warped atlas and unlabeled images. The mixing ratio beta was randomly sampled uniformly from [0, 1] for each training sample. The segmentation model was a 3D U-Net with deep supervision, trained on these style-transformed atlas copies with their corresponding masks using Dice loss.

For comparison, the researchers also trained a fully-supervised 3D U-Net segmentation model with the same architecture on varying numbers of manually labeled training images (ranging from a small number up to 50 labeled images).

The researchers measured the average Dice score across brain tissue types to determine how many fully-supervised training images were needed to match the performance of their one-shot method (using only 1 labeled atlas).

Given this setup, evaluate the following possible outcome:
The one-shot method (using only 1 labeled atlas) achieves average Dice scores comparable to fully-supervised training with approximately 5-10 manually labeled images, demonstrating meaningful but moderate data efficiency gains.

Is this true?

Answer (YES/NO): NO